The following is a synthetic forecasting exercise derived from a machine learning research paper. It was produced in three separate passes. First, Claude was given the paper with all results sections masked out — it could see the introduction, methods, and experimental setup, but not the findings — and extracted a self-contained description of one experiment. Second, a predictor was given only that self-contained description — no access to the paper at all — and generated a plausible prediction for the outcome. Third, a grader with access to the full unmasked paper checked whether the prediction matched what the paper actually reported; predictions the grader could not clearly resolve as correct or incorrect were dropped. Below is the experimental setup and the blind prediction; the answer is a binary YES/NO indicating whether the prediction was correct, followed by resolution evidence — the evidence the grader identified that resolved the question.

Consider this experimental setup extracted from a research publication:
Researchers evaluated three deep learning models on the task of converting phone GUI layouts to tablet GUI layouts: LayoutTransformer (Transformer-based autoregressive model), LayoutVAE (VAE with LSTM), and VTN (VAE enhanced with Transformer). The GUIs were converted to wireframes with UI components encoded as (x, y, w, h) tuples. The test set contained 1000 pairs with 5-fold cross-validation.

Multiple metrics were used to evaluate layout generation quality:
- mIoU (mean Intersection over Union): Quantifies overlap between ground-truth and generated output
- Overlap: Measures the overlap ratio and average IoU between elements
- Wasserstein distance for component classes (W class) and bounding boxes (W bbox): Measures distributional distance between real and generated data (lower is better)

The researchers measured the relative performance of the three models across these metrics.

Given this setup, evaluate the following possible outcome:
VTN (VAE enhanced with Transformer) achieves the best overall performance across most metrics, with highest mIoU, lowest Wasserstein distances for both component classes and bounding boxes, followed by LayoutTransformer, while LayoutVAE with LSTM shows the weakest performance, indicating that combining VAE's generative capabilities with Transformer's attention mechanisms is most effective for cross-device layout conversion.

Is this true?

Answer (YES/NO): YES